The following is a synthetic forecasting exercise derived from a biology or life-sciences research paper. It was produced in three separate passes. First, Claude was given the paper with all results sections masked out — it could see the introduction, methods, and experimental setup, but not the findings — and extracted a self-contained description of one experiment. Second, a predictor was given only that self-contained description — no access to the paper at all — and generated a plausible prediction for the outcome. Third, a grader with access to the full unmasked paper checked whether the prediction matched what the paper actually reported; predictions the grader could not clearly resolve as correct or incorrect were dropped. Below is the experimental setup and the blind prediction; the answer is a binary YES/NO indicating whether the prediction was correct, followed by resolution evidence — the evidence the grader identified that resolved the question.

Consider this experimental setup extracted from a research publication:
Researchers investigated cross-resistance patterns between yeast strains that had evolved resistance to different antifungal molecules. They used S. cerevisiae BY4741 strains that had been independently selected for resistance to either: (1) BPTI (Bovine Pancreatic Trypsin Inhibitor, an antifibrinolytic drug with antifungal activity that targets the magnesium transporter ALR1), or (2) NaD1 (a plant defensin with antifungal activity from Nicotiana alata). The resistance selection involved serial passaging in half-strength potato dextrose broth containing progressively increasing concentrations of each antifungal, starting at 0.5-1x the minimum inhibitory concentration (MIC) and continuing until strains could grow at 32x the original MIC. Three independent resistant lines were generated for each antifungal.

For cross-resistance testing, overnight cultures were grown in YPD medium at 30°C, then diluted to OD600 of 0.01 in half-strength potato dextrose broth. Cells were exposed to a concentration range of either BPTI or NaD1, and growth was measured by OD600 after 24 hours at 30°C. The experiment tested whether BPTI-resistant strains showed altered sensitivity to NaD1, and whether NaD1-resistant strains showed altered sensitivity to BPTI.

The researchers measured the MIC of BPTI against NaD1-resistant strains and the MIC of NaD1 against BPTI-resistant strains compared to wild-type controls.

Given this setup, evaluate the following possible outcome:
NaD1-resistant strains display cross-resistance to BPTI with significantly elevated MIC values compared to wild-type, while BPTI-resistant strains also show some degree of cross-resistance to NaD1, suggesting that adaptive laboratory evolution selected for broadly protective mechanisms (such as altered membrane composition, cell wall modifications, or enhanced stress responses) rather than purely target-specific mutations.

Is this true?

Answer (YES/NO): NO